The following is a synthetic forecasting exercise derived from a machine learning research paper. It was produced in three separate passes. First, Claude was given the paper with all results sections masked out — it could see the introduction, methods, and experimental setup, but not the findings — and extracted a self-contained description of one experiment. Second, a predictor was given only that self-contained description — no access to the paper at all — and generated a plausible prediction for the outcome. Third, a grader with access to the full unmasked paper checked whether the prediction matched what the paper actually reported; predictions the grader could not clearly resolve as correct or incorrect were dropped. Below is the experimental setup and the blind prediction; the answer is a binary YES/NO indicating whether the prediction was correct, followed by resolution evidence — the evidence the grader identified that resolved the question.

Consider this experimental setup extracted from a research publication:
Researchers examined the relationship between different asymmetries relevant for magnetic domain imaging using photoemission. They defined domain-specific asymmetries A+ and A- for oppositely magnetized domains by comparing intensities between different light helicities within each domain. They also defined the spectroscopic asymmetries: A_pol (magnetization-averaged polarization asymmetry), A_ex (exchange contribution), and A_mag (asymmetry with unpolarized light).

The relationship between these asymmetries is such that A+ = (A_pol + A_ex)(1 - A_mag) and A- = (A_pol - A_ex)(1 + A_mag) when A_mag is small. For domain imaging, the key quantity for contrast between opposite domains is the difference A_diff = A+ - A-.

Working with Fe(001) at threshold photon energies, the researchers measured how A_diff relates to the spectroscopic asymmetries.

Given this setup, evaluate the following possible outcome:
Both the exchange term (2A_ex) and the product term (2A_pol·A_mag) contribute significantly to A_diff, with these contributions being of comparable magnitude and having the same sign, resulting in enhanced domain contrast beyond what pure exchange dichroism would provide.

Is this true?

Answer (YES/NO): NO